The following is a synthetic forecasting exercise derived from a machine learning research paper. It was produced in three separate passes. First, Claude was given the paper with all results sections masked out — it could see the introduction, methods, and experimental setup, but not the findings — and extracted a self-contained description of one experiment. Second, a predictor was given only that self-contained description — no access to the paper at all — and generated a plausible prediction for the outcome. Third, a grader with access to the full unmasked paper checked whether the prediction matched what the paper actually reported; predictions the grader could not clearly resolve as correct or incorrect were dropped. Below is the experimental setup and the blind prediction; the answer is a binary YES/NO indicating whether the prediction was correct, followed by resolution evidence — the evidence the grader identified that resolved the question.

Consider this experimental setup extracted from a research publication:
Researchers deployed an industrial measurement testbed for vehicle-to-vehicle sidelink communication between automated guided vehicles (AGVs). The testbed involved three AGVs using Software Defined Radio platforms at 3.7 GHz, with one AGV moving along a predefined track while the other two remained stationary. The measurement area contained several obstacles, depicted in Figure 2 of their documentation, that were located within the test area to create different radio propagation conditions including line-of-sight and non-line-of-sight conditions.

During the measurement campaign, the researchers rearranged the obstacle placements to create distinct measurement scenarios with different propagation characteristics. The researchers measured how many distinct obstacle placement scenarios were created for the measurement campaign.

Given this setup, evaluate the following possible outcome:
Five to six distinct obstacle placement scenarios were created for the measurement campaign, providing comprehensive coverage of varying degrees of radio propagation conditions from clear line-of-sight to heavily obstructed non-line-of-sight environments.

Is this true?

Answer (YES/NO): NO